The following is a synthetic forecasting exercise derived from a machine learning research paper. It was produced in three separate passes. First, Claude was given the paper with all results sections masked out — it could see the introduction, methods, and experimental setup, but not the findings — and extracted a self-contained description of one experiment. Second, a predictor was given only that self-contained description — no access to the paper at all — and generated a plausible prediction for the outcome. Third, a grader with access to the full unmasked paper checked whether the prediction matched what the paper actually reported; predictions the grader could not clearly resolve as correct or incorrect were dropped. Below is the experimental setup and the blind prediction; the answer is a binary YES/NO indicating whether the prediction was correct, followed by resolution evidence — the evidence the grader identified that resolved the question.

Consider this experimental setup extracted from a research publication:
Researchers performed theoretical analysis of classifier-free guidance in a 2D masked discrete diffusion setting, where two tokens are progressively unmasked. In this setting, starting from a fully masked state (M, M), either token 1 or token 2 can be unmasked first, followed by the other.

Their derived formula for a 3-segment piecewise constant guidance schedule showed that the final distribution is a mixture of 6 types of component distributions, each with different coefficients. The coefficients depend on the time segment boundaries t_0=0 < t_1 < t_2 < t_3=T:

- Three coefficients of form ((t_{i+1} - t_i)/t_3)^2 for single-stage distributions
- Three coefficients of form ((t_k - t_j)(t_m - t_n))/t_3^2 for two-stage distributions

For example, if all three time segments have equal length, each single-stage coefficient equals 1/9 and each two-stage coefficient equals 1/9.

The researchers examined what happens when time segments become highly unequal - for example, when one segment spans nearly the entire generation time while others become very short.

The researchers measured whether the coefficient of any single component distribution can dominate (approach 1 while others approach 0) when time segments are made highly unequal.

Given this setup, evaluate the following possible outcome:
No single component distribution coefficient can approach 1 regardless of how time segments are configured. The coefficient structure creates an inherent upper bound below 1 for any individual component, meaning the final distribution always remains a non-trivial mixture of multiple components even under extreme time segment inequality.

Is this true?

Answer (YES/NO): NO